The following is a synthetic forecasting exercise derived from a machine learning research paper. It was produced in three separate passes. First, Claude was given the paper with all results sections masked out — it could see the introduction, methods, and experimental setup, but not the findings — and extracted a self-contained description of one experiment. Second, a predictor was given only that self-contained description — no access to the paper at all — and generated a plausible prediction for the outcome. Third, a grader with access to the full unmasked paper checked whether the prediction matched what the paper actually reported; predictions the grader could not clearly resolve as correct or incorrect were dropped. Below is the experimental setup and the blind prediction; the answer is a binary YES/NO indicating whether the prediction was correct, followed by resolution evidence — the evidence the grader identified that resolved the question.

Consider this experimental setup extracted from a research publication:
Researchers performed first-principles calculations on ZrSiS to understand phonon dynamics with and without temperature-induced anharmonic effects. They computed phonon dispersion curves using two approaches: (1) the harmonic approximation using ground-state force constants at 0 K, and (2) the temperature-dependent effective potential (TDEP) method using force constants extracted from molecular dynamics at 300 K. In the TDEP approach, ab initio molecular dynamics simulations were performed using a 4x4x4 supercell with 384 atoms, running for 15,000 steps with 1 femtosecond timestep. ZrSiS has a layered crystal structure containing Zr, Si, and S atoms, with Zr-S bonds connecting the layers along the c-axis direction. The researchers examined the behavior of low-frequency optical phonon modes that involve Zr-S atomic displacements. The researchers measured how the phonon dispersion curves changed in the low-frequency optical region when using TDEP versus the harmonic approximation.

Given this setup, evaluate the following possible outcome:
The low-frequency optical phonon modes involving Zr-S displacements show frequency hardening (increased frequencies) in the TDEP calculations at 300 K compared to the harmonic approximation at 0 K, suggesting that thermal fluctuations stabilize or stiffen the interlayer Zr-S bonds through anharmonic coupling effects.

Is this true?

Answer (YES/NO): NO